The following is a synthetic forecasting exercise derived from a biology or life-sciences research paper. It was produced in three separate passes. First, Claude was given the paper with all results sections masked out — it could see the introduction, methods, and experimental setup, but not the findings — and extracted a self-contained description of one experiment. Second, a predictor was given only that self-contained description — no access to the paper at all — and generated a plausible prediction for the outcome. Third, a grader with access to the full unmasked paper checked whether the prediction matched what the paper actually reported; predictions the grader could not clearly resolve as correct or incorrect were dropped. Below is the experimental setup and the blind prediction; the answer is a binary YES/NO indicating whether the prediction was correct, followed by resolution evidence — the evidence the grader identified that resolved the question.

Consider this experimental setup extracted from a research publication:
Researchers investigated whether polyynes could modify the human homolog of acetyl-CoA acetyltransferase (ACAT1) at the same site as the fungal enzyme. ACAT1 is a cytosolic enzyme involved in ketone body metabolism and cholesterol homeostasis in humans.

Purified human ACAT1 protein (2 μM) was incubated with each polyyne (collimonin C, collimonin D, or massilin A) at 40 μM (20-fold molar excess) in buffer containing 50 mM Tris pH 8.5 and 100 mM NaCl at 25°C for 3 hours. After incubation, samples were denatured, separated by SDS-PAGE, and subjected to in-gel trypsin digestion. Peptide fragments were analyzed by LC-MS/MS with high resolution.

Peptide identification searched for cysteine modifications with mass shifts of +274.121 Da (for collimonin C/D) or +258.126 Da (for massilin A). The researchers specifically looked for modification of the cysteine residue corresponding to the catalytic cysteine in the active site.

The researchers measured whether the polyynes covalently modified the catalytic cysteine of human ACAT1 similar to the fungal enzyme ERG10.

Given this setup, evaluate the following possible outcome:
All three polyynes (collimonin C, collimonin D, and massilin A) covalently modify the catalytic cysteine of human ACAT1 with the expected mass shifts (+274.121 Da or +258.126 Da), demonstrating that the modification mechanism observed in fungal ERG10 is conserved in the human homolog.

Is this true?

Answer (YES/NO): YES